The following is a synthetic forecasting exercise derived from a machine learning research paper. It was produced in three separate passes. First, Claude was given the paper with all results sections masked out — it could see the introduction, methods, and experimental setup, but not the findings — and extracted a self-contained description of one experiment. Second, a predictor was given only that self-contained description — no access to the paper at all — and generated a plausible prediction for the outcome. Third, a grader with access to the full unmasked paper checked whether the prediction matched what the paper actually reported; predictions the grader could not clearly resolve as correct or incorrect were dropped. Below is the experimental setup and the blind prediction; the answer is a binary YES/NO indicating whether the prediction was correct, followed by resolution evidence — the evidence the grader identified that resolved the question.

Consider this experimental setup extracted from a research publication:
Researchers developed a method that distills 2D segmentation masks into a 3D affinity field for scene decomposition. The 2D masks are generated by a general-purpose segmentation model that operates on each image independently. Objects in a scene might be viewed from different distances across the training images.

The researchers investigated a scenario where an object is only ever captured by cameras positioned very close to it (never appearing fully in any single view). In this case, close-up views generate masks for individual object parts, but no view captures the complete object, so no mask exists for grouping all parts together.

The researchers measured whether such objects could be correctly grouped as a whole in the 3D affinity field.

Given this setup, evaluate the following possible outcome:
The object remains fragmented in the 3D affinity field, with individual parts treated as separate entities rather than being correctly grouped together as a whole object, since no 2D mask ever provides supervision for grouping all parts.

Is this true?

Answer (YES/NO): YES